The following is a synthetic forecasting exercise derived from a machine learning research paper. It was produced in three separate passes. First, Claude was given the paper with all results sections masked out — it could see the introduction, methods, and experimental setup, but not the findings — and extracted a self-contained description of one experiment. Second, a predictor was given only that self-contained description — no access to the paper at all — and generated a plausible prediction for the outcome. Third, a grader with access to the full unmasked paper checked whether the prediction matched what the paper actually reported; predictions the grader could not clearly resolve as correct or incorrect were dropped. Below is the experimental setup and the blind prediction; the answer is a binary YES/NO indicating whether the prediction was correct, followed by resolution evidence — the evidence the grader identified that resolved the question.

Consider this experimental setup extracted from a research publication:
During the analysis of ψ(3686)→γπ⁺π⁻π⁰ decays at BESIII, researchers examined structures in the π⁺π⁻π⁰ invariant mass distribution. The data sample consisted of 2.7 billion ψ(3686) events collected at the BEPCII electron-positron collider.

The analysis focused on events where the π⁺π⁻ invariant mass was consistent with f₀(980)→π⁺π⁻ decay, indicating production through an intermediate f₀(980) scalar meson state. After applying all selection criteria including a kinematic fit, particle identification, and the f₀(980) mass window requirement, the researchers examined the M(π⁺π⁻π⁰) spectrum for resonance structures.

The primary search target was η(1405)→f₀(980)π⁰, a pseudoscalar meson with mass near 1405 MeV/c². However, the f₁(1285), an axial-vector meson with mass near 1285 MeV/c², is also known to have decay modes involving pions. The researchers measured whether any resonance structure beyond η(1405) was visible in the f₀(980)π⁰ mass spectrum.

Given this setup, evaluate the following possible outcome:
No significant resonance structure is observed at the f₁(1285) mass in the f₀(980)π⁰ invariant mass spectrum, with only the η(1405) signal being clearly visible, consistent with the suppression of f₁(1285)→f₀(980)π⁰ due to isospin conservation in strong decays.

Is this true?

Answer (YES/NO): NO